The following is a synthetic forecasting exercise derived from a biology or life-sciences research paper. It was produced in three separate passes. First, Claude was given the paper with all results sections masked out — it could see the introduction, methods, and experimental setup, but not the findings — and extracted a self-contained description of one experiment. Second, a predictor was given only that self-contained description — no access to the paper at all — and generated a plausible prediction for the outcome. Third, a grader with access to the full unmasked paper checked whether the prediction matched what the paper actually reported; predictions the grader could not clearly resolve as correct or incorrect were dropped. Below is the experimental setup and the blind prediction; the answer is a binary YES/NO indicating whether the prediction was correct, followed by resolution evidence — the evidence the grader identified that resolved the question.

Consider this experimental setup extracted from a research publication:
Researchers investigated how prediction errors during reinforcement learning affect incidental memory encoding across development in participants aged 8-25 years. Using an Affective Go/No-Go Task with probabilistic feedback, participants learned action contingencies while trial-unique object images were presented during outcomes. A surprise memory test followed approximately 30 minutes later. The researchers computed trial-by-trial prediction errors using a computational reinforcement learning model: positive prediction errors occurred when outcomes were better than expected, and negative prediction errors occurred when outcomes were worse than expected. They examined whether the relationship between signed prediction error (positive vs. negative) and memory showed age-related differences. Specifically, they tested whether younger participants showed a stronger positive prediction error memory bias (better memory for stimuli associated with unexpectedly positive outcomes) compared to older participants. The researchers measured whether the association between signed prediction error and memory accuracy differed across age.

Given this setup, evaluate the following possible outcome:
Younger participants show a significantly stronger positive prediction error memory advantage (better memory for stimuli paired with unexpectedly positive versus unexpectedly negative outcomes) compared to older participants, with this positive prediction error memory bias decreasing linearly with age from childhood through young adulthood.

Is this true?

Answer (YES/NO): YES